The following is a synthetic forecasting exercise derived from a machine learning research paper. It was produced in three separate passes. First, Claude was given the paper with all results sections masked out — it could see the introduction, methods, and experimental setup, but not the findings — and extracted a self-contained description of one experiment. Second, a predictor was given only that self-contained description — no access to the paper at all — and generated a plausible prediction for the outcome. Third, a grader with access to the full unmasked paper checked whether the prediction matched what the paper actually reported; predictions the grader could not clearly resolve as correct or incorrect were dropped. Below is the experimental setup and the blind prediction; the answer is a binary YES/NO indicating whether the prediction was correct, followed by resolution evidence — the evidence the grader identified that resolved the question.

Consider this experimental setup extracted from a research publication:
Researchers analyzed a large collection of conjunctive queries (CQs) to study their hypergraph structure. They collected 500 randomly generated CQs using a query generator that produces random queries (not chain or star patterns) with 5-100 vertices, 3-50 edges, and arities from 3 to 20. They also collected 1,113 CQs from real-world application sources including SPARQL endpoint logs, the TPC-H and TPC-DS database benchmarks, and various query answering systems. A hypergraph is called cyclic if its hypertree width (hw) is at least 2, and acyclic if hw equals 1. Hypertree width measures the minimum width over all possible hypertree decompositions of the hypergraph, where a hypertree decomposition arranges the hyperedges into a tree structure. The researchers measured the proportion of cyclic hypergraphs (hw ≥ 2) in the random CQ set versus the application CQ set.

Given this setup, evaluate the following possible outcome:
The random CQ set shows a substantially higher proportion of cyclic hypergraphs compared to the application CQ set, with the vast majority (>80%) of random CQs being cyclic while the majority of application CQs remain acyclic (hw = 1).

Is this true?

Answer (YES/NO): YES